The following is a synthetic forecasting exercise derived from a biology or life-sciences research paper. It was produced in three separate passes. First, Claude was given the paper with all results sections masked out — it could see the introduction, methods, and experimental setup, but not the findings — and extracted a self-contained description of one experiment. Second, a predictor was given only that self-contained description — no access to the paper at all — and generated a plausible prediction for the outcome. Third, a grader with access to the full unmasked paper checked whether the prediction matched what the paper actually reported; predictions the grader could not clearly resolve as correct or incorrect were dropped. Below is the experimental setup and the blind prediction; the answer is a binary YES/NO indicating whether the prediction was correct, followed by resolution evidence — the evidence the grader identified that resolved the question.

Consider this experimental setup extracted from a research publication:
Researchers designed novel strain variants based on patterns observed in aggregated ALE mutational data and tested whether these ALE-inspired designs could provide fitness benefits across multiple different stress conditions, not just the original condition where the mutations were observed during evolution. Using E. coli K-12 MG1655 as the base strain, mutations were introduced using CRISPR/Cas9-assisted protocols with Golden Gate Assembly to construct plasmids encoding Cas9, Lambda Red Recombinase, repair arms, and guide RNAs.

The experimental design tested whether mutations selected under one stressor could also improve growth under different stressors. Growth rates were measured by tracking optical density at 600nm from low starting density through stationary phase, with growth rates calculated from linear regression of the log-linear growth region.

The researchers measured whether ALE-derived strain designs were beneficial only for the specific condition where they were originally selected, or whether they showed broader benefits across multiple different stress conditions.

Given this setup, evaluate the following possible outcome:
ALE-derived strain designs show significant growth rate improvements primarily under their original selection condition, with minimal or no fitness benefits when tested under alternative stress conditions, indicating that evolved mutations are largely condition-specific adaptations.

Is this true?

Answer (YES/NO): NO